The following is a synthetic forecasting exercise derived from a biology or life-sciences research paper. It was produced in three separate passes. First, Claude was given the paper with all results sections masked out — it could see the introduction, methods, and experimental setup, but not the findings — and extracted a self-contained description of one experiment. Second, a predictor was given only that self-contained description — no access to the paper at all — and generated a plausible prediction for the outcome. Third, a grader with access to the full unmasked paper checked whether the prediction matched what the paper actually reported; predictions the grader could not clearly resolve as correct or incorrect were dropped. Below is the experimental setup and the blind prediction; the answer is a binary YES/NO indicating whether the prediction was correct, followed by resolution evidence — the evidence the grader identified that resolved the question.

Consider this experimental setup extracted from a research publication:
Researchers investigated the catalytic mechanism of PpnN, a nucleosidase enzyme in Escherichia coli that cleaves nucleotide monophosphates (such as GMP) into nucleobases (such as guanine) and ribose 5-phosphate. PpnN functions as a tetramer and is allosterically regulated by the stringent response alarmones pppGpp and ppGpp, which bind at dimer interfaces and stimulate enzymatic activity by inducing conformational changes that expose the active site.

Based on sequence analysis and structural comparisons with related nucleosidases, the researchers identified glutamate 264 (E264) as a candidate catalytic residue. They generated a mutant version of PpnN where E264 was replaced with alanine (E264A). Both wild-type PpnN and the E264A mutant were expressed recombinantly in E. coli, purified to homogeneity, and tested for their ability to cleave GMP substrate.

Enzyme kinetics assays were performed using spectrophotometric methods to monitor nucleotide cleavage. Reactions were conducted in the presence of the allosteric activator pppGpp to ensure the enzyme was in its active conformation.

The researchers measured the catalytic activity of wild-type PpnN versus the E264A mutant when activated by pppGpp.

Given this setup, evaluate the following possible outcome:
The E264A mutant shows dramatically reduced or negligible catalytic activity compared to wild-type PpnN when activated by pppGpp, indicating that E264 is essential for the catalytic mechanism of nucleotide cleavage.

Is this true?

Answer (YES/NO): YES